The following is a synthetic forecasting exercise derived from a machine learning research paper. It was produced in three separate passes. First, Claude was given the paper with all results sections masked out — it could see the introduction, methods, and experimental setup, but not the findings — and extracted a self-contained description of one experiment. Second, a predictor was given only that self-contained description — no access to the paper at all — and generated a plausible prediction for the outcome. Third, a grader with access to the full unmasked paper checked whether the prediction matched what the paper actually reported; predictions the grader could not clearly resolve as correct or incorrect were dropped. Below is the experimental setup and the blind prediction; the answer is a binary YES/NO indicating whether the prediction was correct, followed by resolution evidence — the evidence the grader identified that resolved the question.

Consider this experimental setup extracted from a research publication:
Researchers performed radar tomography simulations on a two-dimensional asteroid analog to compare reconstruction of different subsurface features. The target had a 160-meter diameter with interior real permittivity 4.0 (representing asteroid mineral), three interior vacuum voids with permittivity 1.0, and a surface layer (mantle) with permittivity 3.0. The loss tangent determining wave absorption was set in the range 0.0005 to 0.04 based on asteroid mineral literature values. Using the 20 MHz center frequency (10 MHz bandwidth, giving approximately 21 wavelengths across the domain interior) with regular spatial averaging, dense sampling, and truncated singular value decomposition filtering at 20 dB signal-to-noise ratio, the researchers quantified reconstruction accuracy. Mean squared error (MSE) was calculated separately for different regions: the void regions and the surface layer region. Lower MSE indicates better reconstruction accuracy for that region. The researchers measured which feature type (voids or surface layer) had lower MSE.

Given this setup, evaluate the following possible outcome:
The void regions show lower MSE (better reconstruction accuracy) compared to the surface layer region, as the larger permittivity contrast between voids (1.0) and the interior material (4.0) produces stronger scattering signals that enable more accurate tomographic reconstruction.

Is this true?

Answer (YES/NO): NO